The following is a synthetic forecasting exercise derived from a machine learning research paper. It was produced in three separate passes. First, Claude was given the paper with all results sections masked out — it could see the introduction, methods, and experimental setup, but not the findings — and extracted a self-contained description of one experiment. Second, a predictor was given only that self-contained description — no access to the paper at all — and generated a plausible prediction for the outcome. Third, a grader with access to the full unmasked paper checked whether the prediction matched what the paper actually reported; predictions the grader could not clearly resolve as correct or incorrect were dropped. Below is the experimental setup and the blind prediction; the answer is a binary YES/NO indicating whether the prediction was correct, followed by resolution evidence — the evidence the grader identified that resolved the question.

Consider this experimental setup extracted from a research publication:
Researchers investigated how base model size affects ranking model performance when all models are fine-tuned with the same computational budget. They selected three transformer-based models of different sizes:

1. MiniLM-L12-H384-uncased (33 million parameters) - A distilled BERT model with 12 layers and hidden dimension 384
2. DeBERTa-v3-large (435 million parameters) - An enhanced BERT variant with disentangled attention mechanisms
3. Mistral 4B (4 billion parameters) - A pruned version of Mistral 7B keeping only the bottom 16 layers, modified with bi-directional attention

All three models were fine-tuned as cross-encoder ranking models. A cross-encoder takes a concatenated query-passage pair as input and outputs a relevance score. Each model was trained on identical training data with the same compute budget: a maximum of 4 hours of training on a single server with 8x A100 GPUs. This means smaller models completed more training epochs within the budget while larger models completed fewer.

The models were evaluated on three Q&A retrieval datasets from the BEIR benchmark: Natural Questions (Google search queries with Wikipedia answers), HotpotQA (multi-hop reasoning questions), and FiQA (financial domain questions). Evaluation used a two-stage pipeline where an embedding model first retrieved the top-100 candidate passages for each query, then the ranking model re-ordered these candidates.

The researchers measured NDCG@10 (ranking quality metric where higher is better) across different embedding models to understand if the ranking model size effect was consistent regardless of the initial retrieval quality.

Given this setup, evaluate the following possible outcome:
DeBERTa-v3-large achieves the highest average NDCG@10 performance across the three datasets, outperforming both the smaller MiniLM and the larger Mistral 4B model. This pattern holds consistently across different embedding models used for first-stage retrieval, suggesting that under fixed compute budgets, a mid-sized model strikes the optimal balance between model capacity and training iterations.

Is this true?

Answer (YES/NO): NO